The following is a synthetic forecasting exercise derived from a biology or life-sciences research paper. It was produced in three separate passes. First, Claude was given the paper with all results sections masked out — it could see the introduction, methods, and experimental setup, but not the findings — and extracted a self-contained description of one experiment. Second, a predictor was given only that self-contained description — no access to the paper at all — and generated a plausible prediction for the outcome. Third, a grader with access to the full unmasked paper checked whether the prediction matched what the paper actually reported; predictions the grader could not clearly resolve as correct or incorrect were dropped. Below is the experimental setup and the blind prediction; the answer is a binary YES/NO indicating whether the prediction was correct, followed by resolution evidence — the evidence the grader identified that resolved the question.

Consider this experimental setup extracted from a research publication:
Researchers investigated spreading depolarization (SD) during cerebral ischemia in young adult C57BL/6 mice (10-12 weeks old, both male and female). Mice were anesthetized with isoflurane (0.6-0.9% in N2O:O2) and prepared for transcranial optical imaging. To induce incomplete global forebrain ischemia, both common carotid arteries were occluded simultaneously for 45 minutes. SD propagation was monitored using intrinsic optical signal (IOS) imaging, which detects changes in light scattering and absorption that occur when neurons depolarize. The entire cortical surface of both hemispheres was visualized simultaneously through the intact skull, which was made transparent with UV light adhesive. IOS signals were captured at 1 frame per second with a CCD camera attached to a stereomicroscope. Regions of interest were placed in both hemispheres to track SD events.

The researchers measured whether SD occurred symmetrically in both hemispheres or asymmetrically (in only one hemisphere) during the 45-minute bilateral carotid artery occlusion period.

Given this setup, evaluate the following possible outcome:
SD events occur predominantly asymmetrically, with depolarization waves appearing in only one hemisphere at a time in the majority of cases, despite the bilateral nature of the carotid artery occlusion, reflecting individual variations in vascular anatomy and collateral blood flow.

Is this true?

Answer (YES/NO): NO